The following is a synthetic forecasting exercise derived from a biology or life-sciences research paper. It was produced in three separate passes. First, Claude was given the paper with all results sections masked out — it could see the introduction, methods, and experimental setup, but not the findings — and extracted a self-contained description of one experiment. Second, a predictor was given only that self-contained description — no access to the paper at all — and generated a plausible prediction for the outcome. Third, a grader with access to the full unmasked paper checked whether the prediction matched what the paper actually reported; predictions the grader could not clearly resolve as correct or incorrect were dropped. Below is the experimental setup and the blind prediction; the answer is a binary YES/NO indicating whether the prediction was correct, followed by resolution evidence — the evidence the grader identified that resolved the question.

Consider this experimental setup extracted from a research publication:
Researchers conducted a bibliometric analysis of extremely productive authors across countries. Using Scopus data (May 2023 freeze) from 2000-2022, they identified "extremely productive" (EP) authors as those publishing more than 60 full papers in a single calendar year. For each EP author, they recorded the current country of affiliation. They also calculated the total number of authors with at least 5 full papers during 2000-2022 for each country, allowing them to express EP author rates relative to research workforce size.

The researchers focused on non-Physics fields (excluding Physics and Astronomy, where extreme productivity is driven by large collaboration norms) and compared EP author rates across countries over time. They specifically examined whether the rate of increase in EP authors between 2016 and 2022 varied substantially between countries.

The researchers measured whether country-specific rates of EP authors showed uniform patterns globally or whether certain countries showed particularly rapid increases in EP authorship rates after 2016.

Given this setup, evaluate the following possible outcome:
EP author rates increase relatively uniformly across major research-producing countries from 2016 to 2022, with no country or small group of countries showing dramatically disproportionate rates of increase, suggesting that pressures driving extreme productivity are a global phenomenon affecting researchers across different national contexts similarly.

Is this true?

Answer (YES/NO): NO